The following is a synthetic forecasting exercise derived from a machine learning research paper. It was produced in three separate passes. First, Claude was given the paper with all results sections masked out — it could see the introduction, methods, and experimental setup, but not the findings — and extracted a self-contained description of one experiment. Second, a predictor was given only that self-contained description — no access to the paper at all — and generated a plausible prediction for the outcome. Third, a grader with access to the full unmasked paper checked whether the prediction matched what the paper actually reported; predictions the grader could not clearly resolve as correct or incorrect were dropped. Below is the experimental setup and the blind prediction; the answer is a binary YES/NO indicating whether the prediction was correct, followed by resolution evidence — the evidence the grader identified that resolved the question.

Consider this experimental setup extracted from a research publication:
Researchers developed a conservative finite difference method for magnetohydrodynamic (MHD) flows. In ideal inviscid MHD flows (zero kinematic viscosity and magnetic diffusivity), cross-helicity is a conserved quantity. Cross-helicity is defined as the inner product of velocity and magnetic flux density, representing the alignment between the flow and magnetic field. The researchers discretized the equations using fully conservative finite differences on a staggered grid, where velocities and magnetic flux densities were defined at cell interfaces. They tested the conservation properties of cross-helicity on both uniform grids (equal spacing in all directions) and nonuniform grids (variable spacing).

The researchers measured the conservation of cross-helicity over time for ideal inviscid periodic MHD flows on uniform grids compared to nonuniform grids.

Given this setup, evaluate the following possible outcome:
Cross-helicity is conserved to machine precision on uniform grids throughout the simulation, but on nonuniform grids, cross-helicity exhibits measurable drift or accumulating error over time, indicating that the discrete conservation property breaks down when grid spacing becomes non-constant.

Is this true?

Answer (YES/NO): YES